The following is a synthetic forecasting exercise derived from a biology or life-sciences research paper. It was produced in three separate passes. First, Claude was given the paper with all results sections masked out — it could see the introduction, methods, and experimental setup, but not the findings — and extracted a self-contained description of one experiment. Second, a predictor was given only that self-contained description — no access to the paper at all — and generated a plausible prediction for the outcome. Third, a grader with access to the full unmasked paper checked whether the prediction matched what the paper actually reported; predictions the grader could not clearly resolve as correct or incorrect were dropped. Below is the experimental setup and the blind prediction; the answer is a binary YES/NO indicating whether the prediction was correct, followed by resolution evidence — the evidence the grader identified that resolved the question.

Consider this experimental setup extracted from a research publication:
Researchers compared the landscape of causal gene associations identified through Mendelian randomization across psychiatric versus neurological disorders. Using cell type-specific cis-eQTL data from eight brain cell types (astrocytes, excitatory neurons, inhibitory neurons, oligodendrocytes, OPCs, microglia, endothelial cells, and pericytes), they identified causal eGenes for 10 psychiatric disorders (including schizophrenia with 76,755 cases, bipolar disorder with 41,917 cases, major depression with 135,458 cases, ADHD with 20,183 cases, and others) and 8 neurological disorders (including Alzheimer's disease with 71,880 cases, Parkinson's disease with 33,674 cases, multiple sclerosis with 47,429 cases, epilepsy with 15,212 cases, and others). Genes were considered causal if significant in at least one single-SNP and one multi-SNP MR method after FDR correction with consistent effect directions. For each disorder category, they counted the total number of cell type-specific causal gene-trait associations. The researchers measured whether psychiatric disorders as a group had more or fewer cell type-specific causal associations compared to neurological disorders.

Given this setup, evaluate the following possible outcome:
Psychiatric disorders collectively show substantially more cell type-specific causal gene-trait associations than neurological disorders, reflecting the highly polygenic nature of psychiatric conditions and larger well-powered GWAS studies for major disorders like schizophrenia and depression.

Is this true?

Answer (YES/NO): YES